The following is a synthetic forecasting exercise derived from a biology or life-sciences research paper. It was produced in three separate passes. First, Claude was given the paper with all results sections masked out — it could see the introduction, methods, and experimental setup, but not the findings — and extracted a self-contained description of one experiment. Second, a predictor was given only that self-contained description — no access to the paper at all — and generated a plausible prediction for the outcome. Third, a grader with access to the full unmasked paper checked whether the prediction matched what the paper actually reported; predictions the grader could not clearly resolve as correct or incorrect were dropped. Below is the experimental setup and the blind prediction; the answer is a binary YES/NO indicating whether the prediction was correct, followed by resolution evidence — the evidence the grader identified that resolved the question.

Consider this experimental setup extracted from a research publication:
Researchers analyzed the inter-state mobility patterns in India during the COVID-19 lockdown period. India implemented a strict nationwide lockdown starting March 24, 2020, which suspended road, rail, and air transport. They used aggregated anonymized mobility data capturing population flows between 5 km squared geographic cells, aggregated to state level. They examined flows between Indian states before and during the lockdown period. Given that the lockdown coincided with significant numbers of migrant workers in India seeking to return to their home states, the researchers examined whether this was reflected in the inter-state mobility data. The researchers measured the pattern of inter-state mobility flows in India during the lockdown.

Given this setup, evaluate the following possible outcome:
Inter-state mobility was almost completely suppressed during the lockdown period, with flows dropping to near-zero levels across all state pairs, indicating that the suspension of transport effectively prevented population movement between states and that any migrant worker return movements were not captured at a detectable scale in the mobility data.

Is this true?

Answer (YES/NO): NO